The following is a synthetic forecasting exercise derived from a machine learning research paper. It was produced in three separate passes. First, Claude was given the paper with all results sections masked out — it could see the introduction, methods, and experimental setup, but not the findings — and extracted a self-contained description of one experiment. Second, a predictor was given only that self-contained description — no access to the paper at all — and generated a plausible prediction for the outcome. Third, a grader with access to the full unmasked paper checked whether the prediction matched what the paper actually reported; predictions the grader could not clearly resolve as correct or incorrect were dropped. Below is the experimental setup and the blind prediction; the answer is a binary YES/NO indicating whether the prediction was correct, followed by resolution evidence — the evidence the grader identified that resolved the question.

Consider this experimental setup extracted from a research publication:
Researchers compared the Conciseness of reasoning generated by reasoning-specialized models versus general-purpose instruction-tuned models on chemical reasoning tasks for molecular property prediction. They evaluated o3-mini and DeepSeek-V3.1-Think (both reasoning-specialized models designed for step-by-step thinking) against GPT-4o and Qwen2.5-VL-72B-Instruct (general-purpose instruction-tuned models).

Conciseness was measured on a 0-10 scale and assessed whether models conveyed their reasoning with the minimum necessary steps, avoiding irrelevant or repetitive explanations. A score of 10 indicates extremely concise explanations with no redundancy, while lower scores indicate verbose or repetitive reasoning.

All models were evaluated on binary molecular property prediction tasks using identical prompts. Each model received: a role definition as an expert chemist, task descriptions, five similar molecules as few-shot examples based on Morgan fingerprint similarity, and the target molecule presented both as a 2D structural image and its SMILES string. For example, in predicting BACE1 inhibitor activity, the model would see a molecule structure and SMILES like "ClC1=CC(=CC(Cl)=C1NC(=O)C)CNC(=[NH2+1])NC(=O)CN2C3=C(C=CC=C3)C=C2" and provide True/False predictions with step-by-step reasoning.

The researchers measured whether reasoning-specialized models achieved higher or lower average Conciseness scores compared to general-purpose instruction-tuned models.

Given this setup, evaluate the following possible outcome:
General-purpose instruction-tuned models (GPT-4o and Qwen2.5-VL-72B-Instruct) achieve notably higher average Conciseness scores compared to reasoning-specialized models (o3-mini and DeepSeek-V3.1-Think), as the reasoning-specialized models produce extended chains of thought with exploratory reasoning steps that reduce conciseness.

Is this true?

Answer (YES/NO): NO